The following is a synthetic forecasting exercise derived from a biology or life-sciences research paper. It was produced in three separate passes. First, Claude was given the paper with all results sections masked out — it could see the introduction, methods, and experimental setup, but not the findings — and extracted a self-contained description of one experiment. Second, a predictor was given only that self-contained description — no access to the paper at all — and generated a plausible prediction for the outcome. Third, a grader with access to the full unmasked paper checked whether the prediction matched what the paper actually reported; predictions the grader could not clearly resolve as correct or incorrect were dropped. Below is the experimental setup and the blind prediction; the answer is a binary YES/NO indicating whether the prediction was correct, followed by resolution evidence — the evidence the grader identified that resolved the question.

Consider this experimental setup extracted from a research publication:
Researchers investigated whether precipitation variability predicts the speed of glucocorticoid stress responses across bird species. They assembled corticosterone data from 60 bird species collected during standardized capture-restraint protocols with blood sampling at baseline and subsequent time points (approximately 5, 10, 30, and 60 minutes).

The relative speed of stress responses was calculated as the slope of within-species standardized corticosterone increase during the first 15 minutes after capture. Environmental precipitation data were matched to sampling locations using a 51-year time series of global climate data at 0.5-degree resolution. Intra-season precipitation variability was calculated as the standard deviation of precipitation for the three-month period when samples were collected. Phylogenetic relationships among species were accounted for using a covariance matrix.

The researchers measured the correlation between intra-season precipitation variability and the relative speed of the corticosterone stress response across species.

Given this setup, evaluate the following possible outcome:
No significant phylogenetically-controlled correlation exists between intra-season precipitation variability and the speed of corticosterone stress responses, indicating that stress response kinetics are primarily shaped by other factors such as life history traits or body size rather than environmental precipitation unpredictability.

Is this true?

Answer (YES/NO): YES